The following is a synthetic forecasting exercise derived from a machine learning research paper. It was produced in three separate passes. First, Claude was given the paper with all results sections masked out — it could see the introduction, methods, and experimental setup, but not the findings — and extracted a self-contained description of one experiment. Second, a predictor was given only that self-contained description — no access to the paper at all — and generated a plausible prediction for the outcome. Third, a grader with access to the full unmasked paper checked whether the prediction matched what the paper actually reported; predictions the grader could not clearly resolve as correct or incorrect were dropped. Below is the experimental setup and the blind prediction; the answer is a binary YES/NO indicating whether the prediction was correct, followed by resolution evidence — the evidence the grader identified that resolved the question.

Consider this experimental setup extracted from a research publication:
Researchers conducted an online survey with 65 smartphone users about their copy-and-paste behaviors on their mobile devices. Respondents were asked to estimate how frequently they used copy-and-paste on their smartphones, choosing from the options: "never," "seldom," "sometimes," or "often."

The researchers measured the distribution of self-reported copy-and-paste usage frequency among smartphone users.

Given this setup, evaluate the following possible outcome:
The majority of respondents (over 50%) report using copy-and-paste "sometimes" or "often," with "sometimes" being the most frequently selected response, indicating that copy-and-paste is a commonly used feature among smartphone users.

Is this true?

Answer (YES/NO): YES